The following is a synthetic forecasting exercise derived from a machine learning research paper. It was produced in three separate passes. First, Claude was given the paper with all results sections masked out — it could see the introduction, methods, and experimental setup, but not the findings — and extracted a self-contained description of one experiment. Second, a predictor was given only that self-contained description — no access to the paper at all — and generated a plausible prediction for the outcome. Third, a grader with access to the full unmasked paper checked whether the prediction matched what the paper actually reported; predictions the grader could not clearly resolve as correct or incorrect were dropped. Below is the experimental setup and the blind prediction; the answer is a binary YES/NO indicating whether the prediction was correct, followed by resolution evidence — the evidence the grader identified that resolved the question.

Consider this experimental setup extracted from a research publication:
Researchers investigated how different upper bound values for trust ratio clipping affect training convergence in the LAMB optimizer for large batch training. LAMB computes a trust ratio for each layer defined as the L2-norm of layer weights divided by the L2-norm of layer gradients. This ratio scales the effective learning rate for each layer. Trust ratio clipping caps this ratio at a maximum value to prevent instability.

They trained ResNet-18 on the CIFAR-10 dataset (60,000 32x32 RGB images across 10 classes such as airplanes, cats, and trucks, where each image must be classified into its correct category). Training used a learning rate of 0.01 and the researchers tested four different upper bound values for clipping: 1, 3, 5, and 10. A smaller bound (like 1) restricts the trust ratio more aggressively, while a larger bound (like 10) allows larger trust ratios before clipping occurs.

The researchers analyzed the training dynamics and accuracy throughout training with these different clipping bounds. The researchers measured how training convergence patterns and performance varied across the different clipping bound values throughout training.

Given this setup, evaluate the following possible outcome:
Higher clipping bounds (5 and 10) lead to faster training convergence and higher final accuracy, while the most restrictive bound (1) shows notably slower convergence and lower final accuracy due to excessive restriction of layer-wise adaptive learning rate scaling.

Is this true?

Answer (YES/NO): NO